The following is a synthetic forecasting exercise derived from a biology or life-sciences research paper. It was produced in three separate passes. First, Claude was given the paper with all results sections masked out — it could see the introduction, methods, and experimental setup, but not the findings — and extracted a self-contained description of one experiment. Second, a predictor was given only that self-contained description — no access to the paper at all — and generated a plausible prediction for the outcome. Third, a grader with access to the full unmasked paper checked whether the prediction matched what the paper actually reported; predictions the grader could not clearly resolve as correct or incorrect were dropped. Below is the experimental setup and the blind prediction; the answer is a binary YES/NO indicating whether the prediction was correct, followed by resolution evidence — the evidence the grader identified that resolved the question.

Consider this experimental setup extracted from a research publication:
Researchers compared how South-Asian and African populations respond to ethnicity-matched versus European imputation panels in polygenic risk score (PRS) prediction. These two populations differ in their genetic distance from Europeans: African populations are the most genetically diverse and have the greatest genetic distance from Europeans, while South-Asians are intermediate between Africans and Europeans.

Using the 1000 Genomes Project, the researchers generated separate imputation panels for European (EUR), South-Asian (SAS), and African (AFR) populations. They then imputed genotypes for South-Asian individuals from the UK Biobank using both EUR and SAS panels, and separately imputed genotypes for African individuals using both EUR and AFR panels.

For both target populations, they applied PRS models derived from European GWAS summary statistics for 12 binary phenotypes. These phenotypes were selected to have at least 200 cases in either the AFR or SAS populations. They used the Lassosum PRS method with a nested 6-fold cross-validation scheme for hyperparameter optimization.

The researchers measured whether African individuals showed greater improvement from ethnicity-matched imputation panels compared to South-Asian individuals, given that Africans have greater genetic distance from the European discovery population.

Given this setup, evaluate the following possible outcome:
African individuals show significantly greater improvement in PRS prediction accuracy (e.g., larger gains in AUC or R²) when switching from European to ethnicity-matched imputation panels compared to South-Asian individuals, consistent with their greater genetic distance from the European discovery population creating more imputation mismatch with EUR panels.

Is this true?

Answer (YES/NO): NO